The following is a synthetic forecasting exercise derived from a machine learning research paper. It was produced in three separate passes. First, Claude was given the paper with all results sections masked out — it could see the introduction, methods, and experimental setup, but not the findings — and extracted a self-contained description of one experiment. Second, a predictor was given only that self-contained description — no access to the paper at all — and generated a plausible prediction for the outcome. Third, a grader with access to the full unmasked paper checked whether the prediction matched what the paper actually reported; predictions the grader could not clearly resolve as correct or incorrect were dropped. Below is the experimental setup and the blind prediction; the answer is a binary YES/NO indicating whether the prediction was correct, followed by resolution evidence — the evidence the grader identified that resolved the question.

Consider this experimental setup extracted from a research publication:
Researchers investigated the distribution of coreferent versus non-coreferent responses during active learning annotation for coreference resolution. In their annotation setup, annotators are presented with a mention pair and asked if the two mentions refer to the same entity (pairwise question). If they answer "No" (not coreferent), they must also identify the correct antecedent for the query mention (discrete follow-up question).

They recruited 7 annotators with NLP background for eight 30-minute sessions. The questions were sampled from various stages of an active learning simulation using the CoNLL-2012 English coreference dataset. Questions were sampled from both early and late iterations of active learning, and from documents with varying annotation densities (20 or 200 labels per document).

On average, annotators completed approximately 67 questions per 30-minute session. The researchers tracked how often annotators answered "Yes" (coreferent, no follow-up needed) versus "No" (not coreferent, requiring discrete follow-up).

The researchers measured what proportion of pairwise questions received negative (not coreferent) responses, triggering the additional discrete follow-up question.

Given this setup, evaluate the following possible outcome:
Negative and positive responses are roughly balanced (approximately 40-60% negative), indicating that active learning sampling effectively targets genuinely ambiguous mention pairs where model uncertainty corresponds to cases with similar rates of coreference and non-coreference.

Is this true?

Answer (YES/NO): YES